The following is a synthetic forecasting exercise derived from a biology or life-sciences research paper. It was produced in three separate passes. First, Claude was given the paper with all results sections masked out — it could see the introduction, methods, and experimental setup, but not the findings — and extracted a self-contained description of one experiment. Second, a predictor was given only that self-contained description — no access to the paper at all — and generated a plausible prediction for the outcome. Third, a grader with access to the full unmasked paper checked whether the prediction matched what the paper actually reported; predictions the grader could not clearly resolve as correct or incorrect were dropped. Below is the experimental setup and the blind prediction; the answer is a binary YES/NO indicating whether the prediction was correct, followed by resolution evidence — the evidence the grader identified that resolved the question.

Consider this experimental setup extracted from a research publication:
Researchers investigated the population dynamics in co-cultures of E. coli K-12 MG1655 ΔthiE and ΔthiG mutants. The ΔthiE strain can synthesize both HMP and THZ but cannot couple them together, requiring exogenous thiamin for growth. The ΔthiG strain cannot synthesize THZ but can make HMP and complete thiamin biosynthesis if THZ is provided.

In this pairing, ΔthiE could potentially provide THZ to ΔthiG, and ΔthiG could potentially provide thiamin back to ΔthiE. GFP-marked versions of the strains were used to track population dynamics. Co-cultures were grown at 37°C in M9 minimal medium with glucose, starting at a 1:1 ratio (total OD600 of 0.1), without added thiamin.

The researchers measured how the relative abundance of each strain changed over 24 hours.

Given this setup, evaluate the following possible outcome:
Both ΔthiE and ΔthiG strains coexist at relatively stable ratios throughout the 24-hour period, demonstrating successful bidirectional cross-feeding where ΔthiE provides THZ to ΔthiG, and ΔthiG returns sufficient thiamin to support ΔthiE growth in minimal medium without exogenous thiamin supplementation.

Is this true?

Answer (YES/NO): NO